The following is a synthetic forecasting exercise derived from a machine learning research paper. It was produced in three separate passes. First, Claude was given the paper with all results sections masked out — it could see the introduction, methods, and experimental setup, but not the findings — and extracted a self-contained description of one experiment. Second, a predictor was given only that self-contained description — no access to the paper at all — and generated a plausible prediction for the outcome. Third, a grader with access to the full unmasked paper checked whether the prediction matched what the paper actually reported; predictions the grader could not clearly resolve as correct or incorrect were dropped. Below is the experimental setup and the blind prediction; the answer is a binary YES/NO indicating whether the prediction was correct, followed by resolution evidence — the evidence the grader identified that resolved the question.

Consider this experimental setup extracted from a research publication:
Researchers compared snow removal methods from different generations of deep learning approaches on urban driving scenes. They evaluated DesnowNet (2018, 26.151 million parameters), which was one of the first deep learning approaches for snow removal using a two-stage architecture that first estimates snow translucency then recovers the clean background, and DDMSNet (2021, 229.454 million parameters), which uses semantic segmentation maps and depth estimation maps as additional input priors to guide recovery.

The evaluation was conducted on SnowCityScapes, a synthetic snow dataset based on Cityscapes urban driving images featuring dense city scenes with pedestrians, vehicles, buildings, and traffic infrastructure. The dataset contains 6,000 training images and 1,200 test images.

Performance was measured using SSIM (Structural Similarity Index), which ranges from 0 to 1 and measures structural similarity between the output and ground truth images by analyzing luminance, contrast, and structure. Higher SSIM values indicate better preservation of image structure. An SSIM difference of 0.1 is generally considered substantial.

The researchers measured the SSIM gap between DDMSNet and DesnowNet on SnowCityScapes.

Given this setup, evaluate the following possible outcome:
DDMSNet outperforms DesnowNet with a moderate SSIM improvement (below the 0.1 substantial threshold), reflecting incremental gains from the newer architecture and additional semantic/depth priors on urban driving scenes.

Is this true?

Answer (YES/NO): NO